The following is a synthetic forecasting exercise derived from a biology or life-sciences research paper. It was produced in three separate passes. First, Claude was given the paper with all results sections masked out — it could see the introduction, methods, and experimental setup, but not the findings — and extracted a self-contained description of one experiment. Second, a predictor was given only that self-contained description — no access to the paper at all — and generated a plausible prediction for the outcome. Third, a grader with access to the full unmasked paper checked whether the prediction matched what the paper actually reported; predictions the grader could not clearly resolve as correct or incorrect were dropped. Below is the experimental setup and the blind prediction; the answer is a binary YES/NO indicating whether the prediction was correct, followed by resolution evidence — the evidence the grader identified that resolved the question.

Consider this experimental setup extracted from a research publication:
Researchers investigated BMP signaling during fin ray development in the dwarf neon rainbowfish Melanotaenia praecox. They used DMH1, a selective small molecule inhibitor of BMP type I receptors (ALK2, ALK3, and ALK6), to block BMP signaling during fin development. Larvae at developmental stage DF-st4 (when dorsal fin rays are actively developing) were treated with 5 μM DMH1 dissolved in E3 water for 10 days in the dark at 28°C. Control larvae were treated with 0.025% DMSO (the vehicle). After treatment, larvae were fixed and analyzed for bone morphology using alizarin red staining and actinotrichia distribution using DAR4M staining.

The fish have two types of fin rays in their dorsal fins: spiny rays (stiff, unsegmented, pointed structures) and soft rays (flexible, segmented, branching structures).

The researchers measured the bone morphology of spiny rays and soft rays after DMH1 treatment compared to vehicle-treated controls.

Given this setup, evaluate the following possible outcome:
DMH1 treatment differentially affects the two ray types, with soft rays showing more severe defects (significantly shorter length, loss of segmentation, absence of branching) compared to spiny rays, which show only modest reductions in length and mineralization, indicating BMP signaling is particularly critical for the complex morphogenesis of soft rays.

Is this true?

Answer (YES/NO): NO